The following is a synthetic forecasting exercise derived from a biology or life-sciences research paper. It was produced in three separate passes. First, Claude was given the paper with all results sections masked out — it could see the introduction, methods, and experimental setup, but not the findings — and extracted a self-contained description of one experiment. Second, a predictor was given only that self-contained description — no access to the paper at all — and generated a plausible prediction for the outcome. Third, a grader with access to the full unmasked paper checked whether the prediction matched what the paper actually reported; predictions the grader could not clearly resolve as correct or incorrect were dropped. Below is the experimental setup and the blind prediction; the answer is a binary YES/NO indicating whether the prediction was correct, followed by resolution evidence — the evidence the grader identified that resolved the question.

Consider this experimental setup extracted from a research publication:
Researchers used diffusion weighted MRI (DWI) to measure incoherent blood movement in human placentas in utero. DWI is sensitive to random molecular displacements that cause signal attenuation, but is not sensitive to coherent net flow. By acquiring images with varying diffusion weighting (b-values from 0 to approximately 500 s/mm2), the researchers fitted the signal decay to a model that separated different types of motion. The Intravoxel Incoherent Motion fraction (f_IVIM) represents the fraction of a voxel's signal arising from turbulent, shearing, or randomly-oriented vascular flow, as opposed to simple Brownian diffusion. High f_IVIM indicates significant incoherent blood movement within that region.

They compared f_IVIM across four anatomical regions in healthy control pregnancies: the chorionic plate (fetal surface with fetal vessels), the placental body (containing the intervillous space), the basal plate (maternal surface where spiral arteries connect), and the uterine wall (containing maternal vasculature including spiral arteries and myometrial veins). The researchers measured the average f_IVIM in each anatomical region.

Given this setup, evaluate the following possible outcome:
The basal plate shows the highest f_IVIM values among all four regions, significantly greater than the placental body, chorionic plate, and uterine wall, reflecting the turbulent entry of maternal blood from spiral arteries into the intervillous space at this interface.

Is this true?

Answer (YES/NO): NO